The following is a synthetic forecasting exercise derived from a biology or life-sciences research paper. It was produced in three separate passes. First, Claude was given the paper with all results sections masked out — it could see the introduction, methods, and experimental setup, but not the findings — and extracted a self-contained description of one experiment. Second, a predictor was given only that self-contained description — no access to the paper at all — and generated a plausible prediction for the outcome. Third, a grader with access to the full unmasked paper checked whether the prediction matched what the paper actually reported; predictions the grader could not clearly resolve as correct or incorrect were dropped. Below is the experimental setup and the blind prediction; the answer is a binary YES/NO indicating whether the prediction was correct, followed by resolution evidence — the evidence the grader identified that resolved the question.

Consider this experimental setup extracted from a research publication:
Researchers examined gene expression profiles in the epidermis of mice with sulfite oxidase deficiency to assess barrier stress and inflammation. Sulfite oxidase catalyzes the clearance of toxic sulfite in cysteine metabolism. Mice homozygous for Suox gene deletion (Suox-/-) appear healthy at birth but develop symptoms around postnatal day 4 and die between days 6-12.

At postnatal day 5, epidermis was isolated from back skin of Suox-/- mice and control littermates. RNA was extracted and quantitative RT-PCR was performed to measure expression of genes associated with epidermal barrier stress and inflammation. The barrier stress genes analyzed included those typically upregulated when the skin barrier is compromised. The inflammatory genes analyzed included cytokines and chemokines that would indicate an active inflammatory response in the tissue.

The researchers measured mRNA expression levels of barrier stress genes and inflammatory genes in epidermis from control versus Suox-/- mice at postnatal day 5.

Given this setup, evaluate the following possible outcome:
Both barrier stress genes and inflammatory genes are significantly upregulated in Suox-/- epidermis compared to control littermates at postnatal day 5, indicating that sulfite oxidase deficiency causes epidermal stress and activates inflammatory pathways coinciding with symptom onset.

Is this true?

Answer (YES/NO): NO